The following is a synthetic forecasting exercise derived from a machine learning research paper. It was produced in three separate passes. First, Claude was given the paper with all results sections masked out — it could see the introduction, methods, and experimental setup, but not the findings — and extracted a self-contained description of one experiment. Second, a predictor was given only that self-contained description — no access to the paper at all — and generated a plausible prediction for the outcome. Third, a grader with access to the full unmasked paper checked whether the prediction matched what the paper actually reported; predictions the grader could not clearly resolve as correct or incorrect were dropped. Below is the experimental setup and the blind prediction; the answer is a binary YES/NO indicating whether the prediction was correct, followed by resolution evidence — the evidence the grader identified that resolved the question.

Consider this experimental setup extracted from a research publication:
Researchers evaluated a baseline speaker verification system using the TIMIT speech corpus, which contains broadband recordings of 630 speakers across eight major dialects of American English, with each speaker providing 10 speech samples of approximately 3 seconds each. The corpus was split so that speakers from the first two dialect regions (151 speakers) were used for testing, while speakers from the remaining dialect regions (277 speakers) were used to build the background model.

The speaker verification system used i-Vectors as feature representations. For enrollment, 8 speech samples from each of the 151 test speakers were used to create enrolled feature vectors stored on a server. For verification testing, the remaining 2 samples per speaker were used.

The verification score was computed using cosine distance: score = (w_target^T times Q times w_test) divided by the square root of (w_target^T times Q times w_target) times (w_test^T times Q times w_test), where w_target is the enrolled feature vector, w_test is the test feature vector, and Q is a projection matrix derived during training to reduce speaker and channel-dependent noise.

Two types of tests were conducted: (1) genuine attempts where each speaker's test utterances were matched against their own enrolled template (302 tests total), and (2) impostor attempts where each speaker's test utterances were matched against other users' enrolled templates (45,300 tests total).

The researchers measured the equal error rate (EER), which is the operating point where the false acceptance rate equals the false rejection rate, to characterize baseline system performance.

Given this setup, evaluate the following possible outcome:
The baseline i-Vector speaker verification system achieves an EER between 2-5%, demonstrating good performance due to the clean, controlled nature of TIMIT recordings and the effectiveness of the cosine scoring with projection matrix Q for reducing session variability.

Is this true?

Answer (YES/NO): NO